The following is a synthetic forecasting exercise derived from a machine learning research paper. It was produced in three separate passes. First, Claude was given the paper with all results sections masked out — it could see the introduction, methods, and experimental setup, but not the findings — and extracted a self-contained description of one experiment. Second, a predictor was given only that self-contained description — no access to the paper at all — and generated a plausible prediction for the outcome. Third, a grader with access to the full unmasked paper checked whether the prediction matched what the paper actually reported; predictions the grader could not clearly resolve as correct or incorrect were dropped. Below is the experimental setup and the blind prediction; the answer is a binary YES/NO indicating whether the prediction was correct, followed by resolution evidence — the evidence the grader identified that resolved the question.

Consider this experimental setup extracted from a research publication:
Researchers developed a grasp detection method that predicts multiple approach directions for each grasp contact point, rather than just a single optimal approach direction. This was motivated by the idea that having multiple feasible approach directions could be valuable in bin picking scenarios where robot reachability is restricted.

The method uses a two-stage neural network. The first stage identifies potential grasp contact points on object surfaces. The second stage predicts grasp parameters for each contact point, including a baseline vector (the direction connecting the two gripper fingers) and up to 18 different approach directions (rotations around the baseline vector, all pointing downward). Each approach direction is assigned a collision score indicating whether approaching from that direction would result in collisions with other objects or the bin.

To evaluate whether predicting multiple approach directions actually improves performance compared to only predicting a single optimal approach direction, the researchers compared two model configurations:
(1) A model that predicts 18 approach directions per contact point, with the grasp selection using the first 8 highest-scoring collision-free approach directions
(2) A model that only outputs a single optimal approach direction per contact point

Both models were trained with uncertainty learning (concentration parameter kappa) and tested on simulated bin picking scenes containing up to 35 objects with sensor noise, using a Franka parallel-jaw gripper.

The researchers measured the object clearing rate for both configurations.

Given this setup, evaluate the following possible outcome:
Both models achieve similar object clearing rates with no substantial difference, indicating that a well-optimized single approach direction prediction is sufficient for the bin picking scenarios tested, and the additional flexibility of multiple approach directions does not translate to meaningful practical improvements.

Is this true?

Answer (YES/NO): NO